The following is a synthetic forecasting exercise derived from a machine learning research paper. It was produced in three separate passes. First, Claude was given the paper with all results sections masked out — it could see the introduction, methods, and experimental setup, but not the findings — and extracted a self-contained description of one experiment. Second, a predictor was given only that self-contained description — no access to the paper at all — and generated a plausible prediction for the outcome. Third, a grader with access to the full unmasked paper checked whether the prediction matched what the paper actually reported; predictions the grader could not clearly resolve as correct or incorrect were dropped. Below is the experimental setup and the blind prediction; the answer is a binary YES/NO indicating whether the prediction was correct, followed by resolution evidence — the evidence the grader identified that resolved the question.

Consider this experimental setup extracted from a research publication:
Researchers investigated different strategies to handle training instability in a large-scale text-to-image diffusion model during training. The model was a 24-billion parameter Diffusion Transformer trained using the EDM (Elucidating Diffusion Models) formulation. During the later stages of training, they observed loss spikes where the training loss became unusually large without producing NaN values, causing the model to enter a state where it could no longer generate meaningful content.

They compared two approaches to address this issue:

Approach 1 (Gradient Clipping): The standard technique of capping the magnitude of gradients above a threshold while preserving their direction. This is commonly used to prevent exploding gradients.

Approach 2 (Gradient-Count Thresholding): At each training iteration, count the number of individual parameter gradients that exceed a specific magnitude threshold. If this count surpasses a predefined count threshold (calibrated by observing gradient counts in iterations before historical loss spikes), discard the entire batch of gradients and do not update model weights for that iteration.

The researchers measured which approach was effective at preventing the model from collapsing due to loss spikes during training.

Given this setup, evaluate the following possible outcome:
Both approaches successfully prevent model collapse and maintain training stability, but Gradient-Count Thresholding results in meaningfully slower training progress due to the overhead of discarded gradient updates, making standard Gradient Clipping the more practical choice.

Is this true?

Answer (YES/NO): NO